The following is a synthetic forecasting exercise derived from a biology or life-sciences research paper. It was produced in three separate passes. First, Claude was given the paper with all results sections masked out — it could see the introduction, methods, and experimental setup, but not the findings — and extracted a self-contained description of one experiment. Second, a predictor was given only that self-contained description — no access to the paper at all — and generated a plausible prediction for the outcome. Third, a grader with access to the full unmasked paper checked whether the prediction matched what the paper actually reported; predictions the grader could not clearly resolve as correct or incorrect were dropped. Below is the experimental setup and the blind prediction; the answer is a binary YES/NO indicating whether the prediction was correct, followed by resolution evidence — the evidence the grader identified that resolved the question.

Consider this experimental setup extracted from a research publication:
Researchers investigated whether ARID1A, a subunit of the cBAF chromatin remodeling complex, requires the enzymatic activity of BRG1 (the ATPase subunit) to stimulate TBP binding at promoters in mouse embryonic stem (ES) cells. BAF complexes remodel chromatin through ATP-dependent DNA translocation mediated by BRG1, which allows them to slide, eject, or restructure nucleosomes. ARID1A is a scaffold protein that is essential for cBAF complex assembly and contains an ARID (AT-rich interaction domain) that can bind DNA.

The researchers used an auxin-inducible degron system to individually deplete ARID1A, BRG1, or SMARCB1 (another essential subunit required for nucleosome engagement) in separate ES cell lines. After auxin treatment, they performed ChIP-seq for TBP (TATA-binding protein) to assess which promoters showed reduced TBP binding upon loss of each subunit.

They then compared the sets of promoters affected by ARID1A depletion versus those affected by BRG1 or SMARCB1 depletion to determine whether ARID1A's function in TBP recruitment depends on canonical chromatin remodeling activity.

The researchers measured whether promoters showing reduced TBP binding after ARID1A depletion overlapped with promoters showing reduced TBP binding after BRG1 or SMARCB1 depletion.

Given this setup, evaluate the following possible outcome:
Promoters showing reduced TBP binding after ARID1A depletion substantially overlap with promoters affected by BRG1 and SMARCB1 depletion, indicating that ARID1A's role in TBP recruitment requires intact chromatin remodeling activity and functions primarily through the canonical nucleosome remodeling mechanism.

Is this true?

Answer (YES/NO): NO